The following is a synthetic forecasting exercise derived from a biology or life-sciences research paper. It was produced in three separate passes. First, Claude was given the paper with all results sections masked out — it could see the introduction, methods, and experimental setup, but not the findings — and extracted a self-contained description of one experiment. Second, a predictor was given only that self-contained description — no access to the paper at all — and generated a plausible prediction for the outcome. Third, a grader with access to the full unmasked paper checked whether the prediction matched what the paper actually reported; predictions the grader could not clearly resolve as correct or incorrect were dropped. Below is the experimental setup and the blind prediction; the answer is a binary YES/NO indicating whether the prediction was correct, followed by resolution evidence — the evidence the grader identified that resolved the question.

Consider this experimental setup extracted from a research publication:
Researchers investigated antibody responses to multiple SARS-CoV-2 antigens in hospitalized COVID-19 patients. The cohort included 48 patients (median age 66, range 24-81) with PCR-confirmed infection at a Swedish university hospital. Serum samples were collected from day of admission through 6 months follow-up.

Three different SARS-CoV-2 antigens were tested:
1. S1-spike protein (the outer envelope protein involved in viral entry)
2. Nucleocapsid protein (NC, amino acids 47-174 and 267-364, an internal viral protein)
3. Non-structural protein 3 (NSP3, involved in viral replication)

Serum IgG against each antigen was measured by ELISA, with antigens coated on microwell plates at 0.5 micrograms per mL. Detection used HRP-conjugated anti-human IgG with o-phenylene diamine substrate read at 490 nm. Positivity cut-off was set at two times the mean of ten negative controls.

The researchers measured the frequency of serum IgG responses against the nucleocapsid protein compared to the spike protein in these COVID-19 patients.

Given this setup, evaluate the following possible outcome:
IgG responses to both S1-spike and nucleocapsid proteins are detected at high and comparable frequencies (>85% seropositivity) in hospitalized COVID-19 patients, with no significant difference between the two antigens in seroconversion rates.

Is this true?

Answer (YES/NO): YES